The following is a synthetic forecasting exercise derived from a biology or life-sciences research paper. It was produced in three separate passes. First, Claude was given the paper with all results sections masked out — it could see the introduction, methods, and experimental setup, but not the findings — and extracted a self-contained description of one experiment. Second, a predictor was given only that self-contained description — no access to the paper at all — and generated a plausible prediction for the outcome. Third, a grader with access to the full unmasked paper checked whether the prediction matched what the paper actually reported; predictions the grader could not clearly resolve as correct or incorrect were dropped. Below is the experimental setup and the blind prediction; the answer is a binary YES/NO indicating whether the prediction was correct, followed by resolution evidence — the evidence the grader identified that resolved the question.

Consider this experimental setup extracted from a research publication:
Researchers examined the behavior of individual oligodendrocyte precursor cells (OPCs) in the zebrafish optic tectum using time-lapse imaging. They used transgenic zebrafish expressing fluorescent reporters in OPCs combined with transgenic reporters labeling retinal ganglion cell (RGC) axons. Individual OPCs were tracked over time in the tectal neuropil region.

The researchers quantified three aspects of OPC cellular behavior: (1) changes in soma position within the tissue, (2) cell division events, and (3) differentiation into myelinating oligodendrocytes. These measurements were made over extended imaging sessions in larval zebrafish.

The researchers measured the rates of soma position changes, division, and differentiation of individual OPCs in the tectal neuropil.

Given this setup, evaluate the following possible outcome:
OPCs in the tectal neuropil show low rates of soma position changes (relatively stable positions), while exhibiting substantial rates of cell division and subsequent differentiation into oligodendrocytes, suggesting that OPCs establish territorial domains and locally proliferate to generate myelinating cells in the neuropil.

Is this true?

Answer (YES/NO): NO